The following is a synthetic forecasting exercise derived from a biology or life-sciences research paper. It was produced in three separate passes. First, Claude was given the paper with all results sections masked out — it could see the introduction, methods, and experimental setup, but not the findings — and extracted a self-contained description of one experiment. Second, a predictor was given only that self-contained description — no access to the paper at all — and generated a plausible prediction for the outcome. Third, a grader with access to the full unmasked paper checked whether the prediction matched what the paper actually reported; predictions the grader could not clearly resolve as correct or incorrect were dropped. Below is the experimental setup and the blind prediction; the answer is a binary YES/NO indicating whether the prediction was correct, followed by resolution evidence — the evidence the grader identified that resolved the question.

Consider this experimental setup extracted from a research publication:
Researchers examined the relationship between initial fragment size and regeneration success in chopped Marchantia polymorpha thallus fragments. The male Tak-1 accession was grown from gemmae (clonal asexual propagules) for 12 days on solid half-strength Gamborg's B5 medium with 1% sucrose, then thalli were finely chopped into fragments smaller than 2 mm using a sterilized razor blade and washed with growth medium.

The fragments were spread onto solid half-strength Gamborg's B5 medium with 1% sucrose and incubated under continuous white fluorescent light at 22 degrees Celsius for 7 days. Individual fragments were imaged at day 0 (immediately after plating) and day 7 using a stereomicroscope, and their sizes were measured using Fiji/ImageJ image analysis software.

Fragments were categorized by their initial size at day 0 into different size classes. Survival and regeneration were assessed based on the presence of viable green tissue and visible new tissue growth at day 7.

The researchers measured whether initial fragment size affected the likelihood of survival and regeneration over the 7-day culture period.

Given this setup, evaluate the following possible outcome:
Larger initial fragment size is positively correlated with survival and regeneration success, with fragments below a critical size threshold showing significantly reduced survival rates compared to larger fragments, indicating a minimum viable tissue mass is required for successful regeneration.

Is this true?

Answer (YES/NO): YES